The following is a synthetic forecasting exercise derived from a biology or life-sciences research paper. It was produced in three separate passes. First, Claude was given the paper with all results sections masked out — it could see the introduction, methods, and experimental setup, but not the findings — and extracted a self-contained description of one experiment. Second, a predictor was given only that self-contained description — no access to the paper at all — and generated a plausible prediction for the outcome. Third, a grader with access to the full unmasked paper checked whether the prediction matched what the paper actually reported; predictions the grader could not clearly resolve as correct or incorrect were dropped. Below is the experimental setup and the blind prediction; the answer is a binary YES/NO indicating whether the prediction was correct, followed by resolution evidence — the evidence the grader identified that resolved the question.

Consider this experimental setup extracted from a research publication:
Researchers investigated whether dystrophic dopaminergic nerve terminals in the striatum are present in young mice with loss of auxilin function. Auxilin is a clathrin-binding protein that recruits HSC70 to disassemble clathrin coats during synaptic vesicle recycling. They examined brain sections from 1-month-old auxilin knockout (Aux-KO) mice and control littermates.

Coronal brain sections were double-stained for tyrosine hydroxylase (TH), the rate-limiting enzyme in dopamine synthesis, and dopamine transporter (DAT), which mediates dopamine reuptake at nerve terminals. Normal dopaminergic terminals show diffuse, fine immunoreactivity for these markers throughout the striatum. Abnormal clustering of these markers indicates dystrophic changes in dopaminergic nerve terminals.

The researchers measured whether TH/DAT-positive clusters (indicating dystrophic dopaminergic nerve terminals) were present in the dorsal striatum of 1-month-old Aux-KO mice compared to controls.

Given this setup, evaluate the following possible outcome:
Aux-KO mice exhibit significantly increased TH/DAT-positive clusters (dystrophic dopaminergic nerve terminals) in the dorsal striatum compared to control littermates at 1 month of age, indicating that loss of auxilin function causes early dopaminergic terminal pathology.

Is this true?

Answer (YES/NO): YES